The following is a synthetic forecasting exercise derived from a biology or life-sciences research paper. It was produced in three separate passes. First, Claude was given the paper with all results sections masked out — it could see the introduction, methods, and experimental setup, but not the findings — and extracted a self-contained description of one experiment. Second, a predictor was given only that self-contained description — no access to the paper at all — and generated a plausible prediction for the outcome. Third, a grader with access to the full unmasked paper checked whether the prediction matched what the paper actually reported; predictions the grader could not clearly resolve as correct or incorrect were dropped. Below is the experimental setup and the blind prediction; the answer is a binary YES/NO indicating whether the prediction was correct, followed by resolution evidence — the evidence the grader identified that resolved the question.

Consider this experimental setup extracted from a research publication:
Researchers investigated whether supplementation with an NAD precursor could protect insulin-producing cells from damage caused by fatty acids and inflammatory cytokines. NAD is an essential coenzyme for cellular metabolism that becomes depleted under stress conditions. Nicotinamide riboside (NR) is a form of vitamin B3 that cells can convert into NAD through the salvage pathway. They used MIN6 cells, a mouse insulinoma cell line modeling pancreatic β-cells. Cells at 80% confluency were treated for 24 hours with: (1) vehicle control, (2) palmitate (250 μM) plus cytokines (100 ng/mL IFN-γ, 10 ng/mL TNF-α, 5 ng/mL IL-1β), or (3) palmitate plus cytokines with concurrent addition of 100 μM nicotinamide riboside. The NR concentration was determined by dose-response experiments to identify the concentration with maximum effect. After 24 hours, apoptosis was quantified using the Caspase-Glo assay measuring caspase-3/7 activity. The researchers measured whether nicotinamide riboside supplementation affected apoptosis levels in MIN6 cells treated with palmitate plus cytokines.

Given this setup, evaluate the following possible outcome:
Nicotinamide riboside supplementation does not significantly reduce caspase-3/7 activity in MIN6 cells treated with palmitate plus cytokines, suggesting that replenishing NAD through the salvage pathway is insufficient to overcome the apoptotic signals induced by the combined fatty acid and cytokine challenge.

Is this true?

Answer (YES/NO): YES